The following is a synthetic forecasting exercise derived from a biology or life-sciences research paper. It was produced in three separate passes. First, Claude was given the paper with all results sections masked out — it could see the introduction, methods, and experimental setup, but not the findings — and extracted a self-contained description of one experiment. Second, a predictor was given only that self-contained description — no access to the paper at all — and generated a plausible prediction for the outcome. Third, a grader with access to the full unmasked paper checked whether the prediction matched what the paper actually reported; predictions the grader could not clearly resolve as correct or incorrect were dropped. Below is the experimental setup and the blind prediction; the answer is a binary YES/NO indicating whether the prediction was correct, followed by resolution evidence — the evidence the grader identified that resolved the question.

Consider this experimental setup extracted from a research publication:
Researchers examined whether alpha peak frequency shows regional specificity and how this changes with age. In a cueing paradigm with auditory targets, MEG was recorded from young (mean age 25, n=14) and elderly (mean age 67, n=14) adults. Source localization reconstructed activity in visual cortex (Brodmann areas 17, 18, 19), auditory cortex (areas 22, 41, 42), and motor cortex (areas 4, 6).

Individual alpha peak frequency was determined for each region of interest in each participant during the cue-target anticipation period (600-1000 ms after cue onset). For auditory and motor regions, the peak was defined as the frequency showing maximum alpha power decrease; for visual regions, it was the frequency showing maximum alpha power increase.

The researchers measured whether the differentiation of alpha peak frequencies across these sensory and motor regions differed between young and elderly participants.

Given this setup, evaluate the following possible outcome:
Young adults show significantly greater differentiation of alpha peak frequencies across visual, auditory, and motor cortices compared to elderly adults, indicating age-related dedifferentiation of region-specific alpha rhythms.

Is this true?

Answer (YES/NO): YES